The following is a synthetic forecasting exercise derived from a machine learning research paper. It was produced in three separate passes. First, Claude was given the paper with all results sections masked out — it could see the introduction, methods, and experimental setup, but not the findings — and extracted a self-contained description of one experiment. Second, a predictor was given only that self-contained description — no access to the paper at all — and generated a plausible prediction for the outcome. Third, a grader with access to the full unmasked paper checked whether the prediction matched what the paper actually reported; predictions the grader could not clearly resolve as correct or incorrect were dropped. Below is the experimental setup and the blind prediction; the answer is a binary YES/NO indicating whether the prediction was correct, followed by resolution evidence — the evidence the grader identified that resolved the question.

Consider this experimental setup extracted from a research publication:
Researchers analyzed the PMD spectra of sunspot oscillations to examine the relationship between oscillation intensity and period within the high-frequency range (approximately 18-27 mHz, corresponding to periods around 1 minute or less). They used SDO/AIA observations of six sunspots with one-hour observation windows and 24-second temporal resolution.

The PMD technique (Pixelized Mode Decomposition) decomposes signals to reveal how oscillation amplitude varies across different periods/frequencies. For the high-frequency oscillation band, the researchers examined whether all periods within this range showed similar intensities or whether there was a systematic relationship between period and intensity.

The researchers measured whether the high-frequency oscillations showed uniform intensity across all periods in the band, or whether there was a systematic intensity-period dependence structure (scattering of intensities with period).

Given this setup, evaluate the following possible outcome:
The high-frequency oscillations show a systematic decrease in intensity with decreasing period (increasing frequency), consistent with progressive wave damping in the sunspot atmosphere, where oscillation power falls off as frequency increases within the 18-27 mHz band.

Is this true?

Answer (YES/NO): NO